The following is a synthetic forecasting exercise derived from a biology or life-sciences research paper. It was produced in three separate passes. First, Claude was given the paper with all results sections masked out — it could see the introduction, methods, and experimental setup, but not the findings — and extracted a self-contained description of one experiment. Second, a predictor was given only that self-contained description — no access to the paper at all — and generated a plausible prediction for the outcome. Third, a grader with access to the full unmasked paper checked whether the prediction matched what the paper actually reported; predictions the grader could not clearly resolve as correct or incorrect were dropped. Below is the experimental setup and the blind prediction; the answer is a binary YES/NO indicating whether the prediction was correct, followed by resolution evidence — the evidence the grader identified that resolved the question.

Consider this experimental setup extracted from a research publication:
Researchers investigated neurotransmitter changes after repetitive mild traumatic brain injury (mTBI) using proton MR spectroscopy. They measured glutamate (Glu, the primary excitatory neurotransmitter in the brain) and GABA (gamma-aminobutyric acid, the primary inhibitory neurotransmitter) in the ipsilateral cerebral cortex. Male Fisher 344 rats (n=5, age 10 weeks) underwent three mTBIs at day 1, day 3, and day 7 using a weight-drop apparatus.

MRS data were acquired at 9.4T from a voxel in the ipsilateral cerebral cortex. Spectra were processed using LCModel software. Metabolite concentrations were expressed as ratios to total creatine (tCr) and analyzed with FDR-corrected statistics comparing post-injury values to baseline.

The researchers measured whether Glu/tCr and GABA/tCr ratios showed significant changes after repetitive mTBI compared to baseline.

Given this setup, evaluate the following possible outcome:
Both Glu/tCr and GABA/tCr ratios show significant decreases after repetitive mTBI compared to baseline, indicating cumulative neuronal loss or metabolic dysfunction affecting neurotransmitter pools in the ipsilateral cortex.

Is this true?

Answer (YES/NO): NO